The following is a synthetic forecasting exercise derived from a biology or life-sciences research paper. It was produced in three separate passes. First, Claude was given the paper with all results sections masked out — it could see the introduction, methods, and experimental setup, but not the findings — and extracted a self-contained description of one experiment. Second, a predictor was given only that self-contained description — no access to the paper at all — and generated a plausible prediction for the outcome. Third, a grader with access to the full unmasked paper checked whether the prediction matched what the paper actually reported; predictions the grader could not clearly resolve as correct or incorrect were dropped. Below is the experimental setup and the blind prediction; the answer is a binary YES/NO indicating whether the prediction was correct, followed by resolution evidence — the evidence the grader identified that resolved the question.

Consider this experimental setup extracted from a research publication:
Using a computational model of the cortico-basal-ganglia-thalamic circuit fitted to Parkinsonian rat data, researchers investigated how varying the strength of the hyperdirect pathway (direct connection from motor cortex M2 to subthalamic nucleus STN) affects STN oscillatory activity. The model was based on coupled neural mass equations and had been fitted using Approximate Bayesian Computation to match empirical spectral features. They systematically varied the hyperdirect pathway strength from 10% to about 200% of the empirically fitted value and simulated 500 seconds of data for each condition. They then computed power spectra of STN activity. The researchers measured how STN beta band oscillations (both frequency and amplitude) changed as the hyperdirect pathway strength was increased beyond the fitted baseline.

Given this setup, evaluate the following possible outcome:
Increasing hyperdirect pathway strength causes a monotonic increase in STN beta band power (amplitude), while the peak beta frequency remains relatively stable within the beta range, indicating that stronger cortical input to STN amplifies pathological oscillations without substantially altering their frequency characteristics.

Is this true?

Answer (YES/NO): NO